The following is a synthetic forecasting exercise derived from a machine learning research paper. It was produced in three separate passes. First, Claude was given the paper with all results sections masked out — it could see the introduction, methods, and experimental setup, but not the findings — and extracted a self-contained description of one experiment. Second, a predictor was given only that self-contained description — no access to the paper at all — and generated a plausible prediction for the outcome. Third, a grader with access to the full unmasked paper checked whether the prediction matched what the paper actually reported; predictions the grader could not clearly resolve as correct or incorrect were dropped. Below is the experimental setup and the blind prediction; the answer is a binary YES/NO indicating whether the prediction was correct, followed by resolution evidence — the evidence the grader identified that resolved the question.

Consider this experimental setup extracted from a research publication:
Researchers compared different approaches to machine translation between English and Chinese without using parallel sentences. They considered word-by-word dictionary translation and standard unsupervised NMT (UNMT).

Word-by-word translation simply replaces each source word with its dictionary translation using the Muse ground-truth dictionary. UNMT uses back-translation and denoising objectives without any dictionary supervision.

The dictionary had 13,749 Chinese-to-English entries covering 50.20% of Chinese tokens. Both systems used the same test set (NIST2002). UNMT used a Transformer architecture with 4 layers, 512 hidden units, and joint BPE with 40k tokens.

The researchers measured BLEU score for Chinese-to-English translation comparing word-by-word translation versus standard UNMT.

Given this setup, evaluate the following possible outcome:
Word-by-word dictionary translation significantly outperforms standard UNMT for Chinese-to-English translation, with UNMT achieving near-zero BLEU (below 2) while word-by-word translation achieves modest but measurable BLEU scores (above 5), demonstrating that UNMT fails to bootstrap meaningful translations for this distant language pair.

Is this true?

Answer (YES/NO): NO